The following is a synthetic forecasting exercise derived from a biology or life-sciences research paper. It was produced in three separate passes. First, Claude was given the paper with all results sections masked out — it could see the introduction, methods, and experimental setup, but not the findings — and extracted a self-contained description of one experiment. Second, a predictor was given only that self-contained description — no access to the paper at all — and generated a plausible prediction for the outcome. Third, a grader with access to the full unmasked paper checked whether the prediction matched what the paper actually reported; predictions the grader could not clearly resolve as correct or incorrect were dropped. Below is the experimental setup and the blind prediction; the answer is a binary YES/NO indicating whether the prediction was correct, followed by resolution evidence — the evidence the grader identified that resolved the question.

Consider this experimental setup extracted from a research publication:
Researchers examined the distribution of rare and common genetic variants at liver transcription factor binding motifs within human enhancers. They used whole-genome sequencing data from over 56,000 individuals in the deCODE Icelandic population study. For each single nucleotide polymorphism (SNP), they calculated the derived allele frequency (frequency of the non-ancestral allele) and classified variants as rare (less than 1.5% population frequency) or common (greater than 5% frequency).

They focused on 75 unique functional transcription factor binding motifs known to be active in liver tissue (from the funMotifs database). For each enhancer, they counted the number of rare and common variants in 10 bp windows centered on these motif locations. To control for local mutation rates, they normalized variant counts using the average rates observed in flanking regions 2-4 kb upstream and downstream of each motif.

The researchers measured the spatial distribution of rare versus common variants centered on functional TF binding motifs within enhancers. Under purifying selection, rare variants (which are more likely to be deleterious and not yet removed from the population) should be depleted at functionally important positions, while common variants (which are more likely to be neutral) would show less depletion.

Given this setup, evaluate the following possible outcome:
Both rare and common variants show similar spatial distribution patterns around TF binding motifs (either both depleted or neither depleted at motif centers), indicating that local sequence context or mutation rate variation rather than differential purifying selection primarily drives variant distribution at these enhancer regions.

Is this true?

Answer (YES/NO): NO